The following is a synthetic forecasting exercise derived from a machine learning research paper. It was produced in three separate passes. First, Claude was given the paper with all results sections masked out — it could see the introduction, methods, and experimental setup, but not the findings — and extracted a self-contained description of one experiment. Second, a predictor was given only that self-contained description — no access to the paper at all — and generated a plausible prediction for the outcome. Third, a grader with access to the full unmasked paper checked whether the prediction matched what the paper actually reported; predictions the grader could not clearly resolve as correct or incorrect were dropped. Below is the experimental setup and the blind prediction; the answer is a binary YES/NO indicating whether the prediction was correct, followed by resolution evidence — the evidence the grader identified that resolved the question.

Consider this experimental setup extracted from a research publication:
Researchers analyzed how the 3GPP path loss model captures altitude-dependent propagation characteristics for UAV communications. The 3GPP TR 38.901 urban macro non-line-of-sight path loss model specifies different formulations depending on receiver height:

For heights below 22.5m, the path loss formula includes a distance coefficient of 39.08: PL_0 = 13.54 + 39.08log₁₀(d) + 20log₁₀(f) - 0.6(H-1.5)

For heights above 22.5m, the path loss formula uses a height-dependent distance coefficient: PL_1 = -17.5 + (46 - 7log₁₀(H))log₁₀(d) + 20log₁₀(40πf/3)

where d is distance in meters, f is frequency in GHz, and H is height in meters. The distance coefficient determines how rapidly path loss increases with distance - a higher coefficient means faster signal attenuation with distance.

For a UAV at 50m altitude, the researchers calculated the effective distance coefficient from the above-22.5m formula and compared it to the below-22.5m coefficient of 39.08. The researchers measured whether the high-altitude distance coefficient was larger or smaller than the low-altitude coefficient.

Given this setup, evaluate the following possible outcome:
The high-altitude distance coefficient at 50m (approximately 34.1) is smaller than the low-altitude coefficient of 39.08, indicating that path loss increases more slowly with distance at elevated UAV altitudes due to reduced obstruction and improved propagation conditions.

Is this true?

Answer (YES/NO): YES